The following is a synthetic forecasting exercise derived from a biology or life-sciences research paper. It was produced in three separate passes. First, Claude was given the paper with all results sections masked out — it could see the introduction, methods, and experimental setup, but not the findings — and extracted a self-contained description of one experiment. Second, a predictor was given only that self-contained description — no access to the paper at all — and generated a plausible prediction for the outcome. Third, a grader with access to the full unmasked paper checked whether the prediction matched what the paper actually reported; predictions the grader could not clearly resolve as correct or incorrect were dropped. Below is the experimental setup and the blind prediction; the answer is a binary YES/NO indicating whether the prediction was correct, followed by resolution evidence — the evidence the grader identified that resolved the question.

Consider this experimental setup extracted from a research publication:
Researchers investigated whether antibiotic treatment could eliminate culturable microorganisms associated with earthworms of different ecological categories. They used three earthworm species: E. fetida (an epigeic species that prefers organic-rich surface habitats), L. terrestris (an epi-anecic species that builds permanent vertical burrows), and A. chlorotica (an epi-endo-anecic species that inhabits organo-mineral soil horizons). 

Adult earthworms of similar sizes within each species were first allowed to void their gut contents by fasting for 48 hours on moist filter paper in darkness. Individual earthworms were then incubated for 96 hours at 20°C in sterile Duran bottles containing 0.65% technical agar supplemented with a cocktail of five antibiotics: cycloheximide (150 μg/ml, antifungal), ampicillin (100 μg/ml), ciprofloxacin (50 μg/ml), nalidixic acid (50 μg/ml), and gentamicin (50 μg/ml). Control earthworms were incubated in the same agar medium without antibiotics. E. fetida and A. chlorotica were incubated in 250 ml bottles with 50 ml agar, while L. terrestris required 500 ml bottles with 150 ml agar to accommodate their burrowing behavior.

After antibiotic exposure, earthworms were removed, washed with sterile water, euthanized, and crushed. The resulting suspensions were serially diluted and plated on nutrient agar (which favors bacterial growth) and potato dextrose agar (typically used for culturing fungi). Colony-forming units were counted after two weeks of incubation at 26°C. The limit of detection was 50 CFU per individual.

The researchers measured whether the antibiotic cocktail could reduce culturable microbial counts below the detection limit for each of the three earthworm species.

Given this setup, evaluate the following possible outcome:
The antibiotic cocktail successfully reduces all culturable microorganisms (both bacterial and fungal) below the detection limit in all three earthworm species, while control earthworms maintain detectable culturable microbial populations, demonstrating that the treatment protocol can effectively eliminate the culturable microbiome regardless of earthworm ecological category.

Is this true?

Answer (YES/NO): NO